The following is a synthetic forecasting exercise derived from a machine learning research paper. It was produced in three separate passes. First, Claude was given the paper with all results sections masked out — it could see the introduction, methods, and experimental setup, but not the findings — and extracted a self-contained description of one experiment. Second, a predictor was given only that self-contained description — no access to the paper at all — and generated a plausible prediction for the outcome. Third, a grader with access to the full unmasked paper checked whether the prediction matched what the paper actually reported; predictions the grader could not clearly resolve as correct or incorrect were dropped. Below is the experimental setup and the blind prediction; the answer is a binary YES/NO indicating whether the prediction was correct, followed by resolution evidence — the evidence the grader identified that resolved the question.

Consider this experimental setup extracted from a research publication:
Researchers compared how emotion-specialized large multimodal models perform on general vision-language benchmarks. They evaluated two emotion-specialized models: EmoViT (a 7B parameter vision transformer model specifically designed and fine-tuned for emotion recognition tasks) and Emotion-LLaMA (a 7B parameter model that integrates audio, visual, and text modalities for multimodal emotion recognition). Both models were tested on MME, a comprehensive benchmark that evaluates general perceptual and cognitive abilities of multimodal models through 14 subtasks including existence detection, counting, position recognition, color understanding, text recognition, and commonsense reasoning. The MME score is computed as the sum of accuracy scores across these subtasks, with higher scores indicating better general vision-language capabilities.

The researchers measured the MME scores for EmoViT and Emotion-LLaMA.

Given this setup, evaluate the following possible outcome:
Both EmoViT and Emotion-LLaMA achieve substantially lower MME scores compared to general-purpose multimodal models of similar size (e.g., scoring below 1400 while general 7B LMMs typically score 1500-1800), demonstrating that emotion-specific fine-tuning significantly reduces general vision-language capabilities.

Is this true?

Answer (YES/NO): NO